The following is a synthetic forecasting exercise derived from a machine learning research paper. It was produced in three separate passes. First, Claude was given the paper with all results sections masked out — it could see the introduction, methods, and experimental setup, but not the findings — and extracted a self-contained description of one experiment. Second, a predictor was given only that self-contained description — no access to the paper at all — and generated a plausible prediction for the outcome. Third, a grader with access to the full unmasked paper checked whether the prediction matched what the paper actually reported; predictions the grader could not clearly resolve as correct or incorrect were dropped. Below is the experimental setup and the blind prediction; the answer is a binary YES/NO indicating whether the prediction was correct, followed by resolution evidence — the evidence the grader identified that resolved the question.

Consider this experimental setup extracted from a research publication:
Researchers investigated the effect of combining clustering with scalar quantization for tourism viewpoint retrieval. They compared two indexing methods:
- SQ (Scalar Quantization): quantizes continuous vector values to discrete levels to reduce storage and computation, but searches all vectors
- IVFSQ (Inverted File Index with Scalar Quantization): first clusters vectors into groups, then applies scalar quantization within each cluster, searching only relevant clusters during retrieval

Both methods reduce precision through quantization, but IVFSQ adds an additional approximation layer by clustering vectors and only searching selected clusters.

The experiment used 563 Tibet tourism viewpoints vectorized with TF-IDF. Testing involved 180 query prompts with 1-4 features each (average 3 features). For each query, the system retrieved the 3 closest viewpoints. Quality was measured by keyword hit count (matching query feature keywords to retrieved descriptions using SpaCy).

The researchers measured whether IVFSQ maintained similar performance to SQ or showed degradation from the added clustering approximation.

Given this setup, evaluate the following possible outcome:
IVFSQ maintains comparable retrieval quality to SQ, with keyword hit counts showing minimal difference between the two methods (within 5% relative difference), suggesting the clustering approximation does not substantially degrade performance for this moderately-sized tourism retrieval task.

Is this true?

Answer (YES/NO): NO